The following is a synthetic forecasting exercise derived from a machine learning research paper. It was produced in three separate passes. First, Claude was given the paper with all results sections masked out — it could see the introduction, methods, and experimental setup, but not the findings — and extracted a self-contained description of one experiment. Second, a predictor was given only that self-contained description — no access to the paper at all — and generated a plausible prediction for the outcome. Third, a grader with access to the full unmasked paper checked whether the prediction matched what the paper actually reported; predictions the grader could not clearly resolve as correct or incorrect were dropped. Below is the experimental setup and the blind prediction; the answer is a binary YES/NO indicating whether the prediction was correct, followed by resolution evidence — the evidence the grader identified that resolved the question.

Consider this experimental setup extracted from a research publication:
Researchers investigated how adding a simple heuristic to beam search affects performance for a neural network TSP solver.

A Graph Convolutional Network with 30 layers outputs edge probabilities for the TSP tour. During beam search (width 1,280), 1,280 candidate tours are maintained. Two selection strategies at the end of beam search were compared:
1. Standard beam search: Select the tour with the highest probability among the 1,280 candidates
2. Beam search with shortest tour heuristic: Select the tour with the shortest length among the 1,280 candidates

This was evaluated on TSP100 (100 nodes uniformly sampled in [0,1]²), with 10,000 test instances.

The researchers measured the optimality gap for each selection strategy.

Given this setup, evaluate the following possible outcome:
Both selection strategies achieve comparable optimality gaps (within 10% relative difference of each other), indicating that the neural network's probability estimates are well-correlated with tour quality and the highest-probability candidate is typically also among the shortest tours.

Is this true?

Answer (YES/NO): NO